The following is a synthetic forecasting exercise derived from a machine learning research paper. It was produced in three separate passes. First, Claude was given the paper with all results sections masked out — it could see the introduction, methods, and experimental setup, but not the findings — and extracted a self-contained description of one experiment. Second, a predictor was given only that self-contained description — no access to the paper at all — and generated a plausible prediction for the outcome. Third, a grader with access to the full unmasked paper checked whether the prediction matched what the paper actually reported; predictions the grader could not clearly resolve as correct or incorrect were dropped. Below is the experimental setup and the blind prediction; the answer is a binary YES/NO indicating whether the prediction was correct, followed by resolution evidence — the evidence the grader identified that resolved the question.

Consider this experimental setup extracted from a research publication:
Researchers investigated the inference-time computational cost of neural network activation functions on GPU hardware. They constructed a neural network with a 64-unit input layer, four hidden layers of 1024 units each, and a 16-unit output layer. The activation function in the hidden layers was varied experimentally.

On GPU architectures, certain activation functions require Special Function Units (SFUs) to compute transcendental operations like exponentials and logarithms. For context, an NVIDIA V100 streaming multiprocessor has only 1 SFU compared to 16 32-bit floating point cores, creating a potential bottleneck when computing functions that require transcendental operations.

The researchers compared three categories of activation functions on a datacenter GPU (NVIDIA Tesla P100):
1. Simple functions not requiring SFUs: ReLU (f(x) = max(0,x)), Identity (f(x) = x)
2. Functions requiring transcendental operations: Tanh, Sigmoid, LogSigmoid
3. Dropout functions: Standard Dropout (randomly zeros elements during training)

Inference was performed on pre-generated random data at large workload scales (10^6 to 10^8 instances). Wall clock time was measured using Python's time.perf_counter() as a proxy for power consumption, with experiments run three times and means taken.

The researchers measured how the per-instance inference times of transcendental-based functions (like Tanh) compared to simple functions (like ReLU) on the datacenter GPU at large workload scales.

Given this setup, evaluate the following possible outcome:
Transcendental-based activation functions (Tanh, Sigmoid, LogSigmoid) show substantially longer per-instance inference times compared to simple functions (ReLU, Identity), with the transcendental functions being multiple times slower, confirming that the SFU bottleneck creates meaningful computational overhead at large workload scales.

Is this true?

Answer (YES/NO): NO